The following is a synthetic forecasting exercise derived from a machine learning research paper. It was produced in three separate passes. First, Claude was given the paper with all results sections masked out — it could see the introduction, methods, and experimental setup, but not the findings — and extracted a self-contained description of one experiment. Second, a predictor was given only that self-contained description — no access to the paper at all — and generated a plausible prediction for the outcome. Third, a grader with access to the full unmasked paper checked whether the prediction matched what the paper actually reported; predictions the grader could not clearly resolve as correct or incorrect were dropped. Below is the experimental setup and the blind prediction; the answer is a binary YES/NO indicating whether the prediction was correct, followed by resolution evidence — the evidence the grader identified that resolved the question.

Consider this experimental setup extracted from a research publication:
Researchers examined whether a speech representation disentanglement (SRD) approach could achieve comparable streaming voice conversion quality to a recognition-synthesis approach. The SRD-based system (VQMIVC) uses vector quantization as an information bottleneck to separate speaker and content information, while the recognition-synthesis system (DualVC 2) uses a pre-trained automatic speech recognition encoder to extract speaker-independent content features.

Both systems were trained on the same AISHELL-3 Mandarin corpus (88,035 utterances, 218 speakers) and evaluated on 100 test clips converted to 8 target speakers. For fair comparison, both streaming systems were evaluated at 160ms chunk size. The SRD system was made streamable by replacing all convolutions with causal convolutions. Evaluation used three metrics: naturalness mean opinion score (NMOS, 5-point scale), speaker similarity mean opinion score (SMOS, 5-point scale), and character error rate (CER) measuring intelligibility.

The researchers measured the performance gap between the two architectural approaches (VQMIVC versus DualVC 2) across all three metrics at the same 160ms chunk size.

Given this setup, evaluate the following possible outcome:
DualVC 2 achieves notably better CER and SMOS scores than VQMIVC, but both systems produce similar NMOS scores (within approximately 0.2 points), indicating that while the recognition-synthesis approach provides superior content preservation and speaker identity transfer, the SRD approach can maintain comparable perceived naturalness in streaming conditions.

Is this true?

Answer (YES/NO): NO